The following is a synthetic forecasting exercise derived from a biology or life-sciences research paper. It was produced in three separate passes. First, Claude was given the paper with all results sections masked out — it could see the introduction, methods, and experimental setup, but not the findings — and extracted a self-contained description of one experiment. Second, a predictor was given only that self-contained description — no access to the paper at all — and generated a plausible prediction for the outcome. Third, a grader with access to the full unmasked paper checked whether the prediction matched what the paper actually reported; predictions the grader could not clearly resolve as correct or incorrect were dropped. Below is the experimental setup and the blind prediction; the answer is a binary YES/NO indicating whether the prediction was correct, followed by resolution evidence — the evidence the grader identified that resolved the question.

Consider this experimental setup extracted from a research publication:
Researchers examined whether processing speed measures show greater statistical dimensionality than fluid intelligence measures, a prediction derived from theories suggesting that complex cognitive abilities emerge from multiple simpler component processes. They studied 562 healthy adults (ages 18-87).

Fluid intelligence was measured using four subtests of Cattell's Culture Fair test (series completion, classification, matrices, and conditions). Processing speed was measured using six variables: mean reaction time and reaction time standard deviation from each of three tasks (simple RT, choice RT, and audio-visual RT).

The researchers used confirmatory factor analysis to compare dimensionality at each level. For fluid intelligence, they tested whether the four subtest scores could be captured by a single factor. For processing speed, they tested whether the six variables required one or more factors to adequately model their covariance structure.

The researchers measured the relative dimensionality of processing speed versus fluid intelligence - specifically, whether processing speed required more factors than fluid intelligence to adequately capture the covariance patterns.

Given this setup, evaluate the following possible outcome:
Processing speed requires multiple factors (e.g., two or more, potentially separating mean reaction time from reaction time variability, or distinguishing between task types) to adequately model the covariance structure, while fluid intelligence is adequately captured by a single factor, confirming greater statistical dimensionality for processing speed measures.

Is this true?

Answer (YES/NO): YES